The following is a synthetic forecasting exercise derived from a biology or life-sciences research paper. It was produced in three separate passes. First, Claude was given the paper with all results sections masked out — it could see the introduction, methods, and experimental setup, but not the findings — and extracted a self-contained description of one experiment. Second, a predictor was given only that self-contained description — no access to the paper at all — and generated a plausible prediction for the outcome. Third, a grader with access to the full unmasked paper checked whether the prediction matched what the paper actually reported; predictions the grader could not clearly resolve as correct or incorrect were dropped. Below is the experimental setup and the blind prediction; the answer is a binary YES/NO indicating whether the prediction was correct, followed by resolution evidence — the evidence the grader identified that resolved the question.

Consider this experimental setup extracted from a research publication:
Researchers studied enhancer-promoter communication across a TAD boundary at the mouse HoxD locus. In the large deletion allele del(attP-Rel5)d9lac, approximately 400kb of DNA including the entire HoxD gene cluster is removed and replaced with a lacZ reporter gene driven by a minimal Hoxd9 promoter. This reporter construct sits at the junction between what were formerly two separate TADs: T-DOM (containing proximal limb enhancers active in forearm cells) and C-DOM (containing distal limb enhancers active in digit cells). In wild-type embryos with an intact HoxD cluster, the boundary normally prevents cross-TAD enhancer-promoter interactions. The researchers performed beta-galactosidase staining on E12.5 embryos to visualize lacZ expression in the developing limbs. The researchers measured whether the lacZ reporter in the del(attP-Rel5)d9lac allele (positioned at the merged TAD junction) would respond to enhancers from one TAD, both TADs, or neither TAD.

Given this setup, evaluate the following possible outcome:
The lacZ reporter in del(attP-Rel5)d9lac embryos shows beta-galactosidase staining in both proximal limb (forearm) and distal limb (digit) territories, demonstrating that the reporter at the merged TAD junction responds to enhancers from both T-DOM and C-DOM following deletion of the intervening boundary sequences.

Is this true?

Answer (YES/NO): YES